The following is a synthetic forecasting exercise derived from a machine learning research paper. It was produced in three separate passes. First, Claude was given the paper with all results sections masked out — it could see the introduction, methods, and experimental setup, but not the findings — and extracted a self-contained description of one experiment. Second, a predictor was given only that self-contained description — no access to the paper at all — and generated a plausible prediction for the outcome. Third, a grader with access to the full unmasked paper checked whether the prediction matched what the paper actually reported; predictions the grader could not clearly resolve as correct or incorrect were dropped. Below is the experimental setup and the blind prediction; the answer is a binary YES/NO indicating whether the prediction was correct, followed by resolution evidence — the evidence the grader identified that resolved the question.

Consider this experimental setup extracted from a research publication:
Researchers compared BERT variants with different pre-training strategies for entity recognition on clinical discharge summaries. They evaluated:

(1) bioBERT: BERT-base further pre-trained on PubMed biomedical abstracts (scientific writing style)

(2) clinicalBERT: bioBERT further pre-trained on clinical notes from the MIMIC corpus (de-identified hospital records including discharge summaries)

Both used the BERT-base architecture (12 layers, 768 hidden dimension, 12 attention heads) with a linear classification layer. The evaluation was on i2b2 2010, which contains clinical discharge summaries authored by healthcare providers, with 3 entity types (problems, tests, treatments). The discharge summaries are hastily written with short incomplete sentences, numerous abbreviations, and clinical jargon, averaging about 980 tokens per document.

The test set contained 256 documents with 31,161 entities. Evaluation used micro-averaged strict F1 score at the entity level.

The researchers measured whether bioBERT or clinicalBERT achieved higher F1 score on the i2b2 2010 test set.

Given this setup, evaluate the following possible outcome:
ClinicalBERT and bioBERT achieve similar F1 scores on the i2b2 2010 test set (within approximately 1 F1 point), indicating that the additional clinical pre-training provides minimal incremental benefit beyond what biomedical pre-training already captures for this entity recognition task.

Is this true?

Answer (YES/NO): YES